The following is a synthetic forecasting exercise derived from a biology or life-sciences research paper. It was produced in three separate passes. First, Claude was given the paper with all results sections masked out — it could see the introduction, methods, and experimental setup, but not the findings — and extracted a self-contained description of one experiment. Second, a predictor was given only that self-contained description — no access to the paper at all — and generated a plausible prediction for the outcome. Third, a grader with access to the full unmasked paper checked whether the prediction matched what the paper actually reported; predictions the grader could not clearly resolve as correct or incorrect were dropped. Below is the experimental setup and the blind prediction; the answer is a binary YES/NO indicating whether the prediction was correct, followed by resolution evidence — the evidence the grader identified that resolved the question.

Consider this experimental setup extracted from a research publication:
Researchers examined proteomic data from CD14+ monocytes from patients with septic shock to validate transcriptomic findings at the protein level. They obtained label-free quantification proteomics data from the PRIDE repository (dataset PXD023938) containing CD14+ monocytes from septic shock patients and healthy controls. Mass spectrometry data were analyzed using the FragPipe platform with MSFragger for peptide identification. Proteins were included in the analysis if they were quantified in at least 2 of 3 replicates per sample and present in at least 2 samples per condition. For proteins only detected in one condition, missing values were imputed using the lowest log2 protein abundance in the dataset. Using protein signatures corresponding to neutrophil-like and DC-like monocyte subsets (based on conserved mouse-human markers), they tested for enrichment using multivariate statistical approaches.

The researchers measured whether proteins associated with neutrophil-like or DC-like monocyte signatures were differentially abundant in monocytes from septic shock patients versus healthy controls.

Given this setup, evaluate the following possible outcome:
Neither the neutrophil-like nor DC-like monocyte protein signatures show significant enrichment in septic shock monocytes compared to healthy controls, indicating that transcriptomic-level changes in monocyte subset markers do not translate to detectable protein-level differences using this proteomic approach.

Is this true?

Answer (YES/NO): NO